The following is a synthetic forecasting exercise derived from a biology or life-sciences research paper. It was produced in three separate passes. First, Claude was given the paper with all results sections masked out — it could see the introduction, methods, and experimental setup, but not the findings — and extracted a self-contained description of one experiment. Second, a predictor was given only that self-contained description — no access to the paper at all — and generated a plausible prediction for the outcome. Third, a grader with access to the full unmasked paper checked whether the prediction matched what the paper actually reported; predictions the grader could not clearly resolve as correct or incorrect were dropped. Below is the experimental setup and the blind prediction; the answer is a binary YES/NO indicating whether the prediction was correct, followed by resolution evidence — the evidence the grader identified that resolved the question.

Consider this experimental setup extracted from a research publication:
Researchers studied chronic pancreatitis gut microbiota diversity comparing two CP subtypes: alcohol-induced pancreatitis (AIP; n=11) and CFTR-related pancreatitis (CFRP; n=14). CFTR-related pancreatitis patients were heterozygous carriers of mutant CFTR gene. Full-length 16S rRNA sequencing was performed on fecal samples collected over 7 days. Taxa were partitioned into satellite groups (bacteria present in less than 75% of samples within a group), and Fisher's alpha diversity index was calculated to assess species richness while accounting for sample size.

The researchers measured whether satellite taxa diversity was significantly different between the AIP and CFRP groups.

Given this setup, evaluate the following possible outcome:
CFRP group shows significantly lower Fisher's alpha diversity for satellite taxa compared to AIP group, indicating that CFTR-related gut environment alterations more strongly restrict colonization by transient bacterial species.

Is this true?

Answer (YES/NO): YES